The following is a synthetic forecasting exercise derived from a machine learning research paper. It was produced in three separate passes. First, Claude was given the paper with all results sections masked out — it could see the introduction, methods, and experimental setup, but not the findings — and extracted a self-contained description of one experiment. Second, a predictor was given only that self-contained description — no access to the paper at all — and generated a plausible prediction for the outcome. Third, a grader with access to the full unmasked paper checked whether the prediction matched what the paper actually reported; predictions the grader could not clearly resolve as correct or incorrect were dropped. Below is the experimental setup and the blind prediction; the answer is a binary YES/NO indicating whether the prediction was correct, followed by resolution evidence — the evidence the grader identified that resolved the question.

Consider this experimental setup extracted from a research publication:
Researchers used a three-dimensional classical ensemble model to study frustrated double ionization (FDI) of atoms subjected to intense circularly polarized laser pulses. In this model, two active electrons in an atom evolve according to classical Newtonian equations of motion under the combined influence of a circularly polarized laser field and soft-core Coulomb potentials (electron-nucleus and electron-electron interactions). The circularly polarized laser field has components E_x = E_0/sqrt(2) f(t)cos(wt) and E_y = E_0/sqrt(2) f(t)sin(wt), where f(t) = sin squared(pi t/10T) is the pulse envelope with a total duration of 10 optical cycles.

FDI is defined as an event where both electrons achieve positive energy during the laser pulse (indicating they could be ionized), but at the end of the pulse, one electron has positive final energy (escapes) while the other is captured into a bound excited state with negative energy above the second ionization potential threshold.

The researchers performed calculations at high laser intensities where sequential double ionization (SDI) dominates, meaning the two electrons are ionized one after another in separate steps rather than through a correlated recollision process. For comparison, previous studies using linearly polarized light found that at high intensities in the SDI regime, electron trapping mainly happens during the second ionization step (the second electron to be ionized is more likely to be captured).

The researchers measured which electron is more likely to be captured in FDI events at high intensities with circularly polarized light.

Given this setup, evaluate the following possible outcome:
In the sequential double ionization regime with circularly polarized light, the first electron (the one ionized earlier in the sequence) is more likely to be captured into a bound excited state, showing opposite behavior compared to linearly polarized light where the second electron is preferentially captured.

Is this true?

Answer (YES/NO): YES